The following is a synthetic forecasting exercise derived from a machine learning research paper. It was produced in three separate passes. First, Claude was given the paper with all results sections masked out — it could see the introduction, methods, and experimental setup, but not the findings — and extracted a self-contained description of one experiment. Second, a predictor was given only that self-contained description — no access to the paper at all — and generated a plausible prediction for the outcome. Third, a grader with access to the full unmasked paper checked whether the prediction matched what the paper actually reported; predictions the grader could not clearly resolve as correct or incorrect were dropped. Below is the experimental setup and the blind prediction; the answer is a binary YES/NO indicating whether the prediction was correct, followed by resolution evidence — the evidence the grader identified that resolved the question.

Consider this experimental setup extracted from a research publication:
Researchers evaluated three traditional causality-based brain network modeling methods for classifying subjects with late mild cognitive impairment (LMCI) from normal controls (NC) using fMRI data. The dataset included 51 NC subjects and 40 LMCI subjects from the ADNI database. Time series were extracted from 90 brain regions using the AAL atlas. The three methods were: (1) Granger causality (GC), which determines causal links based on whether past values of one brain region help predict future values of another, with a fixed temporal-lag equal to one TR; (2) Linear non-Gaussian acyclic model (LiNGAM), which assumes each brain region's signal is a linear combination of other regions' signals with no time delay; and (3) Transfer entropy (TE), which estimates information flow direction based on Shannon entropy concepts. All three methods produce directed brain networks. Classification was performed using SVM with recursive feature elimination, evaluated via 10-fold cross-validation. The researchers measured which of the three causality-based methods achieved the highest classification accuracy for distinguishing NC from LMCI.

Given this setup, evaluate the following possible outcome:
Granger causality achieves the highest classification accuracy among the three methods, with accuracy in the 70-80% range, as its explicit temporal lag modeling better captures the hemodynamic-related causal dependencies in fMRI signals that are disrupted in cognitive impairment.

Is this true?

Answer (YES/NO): NO